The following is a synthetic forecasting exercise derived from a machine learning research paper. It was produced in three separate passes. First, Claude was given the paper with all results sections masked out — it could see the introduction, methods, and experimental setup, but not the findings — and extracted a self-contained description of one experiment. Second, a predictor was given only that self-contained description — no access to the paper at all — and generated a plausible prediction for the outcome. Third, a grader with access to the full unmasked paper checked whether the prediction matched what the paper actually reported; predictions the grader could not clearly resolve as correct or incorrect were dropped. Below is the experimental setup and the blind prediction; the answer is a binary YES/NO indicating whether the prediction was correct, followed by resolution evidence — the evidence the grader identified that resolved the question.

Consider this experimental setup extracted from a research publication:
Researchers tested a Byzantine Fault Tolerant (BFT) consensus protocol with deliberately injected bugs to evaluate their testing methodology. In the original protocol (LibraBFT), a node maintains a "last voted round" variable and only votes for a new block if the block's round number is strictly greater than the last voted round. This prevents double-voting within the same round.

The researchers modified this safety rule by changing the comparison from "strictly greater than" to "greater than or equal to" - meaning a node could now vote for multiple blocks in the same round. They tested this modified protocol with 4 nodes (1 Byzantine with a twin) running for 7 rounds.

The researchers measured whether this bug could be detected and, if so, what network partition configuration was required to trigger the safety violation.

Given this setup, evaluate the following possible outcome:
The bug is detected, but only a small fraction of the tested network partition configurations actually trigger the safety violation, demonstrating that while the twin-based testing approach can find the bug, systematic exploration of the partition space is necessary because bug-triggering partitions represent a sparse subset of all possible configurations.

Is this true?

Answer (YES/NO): NO